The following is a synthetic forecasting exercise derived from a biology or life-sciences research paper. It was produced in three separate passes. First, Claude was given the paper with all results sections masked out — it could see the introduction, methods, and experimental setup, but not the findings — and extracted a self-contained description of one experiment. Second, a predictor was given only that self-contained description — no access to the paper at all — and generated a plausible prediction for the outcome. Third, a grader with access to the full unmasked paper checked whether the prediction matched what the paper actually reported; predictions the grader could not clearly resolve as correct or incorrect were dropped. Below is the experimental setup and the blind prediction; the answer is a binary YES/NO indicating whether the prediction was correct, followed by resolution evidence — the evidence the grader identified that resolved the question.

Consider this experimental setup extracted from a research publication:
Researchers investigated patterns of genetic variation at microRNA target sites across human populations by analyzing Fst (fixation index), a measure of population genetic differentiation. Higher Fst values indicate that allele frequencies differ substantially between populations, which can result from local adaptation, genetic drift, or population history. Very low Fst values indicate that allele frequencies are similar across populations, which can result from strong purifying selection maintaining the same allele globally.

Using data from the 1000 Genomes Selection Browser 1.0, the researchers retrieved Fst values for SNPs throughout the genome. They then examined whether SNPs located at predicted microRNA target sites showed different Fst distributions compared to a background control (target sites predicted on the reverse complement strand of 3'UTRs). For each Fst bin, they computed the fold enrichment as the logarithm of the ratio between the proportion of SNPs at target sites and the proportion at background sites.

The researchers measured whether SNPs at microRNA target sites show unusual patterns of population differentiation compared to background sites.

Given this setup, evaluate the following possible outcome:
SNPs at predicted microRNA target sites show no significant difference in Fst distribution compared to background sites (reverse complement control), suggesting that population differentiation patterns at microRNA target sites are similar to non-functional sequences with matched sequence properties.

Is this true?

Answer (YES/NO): NO